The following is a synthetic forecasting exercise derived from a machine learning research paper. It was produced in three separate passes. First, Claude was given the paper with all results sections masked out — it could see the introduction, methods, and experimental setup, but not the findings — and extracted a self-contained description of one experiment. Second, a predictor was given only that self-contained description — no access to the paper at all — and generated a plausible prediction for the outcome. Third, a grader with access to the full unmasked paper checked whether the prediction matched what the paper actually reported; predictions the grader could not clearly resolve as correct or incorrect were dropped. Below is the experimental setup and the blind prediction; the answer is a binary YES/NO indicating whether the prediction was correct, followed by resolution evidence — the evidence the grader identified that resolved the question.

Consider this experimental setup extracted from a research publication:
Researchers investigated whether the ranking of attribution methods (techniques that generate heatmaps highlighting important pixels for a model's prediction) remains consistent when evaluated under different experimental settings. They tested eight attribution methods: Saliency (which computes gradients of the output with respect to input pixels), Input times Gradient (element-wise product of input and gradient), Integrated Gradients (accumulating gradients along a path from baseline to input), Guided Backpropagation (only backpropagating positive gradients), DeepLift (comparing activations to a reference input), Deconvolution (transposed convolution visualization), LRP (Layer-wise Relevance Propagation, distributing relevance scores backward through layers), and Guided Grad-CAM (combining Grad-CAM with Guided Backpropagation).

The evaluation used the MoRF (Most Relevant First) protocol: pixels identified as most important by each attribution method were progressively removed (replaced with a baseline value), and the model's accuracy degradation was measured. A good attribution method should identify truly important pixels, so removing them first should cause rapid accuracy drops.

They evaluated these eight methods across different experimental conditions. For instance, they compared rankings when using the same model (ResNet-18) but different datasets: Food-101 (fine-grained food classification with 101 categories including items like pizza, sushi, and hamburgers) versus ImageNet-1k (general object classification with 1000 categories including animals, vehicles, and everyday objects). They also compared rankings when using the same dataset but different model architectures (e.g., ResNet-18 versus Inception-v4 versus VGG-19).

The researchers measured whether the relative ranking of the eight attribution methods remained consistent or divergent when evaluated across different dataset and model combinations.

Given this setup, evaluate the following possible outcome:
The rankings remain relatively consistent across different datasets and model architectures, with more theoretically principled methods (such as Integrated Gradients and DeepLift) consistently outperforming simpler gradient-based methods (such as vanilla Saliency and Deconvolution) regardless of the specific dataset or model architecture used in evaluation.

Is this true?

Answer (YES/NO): NO